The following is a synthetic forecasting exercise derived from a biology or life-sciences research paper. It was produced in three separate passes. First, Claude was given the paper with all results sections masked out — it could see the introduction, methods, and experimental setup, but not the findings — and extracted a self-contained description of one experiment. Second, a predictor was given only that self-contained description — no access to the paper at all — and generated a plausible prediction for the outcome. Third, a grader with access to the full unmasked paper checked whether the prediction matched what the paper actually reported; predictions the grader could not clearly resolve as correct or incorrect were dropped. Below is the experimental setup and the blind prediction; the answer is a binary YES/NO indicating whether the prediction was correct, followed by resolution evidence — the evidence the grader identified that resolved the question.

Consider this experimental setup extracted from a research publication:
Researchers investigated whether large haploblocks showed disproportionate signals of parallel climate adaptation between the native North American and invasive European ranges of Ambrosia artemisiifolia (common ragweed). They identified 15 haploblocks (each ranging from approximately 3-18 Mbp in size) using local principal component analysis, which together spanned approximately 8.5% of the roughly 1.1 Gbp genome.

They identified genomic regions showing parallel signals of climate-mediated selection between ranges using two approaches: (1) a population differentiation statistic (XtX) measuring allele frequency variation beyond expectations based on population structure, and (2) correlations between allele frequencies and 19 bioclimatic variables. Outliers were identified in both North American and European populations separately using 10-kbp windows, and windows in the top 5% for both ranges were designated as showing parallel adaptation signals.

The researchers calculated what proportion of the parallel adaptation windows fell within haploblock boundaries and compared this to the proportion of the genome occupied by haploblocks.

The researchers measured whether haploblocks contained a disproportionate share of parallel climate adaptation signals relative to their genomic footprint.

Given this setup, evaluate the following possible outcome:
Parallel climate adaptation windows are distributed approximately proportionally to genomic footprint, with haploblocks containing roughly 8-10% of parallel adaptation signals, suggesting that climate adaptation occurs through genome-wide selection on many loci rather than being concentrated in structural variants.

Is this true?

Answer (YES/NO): NO